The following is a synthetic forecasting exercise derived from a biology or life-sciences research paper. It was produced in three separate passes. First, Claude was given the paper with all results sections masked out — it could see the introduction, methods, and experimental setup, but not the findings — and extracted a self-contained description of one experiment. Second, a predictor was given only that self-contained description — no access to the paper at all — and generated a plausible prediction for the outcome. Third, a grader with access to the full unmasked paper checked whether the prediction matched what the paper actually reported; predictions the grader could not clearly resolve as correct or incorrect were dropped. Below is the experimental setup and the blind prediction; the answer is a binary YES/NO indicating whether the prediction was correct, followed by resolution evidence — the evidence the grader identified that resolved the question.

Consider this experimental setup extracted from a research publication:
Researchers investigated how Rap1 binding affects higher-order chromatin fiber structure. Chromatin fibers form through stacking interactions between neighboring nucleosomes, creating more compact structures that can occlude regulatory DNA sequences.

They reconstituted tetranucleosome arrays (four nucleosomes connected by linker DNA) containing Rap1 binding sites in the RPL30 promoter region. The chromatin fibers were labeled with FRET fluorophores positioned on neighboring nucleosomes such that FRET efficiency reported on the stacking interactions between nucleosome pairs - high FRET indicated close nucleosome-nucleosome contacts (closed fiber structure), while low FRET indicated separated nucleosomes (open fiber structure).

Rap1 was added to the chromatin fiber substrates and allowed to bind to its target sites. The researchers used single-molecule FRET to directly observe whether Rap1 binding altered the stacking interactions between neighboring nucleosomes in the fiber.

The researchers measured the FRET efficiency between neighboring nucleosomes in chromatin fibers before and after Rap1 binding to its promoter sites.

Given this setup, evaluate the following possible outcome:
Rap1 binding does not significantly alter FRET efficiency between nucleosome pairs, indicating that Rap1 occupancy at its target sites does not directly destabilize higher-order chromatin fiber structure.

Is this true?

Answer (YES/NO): NO